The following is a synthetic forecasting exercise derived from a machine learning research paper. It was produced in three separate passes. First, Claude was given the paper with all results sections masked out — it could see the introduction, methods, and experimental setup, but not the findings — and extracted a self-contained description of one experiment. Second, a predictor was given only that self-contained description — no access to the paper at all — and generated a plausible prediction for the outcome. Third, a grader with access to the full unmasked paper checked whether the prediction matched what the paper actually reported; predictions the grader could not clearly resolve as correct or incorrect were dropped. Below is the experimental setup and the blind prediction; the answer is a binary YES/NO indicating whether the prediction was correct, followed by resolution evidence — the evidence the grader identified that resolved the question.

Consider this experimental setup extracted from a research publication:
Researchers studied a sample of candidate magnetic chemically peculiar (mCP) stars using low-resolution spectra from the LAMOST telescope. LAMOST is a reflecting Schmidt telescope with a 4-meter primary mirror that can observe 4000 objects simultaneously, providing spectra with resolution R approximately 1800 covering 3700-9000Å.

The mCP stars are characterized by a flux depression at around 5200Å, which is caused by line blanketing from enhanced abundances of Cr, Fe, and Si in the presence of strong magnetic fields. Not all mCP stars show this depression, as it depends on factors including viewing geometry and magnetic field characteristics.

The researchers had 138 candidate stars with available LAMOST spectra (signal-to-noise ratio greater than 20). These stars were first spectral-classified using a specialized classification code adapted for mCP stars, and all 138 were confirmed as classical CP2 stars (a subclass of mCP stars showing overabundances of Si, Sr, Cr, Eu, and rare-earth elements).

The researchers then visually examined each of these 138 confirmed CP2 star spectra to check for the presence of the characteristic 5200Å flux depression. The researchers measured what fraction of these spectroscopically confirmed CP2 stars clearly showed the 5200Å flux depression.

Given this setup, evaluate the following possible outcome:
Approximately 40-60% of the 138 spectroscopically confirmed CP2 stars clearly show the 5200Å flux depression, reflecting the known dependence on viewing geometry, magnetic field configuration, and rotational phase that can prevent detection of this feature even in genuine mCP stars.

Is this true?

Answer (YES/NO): NO